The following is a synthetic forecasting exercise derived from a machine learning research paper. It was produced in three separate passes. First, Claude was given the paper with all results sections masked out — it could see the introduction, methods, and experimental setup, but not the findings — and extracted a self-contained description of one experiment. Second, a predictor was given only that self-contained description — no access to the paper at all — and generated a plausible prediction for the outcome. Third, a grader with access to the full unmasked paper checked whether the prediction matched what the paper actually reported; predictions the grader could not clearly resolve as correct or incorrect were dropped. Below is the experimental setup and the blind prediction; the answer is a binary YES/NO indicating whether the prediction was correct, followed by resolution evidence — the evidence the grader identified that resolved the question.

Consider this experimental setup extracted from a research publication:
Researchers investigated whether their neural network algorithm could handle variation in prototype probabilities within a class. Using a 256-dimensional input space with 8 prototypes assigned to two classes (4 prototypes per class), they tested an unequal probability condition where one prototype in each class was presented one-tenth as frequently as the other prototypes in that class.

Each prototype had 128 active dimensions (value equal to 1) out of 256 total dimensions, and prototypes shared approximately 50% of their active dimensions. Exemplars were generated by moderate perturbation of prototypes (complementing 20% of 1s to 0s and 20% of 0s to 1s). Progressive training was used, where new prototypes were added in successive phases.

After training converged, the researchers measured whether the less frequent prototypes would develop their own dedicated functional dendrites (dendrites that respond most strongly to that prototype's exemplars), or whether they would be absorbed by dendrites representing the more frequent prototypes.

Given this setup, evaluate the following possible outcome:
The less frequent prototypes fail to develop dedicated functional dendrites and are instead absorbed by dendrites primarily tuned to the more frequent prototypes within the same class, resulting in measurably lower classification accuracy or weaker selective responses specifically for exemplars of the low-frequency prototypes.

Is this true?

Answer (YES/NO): NO